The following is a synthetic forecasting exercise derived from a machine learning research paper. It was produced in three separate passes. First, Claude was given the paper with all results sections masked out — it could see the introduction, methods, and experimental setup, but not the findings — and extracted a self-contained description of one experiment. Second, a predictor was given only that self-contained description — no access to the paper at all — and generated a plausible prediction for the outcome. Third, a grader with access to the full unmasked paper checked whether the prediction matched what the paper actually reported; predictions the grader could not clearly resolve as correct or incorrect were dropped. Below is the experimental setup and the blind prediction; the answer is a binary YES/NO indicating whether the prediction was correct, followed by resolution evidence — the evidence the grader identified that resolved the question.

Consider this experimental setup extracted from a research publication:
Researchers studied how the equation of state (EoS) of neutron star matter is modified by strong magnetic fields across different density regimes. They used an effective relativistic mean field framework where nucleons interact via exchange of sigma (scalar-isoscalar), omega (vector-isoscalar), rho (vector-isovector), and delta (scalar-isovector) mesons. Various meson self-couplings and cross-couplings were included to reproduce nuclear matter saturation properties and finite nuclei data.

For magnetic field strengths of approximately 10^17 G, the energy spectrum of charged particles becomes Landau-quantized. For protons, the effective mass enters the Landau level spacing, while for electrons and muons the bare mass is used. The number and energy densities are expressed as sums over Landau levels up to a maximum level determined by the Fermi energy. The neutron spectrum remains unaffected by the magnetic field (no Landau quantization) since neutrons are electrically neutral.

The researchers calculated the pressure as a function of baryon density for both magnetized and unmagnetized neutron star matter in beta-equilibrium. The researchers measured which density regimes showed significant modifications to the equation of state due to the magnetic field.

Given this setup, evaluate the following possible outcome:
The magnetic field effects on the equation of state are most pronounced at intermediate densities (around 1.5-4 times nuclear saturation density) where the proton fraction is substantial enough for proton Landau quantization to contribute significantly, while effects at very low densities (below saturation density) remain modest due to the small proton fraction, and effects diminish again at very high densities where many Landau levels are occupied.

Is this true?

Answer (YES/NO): NO